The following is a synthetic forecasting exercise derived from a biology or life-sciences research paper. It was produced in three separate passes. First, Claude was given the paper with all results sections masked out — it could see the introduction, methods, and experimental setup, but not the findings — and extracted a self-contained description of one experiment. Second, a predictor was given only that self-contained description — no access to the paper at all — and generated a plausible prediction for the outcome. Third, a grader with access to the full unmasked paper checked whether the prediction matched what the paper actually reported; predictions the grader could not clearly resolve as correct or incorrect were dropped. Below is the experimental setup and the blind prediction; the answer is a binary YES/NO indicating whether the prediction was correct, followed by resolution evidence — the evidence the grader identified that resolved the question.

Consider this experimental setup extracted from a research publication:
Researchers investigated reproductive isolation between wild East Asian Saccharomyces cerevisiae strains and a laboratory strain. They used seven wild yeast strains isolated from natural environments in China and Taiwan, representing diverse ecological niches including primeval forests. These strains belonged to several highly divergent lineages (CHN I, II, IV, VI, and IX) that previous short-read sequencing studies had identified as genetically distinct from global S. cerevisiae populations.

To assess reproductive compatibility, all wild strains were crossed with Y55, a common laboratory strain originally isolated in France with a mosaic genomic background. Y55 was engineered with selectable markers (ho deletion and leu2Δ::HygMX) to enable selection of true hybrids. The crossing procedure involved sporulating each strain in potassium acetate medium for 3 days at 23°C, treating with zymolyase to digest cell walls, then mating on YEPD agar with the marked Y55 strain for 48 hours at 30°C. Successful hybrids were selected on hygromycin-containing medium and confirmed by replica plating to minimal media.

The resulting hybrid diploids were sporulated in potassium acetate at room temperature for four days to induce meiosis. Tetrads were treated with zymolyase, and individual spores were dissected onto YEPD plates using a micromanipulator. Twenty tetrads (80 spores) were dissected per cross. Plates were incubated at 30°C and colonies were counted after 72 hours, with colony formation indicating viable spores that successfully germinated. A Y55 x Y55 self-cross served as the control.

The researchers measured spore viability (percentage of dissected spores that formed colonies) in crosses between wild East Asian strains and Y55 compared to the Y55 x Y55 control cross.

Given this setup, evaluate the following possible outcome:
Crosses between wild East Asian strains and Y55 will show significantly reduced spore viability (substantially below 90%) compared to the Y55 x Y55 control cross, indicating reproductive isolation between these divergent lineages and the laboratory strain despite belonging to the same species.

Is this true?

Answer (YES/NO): YES